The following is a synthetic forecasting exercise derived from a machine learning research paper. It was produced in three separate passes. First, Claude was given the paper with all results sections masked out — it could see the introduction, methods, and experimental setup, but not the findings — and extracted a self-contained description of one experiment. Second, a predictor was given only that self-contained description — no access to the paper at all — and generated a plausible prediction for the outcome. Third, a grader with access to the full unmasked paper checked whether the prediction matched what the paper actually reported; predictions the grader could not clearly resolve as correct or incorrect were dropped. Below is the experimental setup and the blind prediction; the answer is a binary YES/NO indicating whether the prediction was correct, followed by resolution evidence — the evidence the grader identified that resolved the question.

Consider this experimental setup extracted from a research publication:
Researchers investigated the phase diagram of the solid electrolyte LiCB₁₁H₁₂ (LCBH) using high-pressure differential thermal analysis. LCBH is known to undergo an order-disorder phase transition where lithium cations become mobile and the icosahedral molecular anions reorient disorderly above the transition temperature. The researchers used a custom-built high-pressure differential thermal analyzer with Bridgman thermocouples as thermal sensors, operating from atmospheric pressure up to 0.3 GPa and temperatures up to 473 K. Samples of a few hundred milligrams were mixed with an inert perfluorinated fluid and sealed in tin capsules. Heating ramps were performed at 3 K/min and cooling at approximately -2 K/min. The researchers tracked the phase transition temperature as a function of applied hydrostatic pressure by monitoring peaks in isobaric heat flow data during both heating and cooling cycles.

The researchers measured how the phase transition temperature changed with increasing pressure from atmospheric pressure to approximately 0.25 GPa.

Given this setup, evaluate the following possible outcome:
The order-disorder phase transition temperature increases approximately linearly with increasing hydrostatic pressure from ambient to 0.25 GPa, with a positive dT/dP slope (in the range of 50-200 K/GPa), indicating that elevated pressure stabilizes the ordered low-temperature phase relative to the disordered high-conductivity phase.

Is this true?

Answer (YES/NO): NO